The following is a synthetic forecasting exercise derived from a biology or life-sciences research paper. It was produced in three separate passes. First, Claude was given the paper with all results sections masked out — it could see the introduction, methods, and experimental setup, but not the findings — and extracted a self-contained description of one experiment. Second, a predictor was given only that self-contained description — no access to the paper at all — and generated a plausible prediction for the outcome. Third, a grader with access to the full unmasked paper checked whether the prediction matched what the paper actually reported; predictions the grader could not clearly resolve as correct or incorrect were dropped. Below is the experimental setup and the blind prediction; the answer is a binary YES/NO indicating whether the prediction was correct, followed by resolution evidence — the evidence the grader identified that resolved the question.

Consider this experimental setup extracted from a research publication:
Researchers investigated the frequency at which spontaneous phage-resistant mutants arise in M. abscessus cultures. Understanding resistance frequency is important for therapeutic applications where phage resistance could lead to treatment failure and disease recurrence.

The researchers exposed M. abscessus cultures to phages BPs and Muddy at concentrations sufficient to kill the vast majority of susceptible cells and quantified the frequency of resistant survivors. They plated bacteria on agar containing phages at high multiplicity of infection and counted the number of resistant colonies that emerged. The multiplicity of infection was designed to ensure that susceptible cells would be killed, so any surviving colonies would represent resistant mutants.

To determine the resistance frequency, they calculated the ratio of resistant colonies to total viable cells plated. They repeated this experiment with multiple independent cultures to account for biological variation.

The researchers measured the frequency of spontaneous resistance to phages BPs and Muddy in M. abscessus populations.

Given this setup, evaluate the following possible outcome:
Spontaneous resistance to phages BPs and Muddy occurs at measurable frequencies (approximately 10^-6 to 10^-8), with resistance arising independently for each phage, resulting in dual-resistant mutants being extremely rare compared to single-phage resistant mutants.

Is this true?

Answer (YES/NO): NO